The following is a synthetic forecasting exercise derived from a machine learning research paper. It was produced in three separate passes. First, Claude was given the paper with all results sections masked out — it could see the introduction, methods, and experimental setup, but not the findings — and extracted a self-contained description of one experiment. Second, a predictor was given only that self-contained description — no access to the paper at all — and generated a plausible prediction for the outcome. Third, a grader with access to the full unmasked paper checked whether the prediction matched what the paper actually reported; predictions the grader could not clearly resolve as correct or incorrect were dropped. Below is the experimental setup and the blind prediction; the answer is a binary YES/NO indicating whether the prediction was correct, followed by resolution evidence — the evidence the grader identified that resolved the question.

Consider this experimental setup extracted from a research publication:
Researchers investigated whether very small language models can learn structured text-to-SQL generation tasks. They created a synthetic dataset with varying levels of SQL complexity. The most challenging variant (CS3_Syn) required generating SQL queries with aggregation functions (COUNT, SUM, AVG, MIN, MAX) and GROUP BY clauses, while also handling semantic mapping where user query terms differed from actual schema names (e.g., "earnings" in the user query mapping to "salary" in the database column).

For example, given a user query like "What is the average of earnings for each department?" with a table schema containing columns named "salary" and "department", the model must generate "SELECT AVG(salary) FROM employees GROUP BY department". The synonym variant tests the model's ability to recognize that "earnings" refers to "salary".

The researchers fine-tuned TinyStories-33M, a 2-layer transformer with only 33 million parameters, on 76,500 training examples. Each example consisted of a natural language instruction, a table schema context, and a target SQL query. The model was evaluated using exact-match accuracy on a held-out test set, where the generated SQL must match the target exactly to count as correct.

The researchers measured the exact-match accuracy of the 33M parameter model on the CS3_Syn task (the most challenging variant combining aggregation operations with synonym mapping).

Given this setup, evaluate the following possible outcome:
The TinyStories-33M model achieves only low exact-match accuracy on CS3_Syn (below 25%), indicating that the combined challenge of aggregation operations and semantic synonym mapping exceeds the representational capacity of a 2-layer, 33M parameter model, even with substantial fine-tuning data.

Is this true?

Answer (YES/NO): NO